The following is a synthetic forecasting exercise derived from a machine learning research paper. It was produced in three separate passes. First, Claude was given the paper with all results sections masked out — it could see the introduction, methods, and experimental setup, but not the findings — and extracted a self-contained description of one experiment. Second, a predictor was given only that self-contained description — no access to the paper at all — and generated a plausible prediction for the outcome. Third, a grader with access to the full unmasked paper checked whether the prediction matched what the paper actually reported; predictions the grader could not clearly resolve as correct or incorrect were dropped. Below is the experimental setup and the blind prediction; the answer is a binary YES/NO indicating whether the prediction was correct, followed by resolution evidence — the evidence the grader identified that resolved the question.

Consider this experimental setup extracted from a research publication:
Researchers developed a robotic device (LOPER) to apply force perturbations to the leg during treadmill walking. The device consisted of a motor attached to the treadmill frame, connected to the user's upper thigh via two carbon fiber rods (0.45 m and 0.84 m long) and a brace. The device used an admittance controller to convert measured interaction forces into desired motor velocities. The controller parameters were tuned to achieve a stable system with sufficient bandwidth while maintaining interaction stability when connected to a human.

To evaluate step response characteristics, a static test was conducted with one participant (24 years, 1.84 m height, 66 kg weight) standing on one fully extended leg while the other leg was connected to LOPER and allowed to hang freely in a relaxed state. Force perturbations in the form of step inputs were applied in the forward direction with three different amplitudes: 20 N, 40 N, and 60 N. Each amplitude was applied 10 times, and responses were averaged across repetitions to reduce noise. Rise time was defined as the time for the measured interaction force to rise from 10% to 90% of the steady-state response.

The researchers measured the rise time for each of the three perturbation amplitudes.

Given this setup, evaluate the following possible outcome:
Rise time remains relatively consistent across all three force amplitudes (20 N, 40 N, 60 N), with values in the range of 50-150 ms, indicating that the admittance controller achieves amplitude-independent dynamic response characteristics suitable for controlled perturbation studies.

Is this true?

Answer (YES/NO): NO